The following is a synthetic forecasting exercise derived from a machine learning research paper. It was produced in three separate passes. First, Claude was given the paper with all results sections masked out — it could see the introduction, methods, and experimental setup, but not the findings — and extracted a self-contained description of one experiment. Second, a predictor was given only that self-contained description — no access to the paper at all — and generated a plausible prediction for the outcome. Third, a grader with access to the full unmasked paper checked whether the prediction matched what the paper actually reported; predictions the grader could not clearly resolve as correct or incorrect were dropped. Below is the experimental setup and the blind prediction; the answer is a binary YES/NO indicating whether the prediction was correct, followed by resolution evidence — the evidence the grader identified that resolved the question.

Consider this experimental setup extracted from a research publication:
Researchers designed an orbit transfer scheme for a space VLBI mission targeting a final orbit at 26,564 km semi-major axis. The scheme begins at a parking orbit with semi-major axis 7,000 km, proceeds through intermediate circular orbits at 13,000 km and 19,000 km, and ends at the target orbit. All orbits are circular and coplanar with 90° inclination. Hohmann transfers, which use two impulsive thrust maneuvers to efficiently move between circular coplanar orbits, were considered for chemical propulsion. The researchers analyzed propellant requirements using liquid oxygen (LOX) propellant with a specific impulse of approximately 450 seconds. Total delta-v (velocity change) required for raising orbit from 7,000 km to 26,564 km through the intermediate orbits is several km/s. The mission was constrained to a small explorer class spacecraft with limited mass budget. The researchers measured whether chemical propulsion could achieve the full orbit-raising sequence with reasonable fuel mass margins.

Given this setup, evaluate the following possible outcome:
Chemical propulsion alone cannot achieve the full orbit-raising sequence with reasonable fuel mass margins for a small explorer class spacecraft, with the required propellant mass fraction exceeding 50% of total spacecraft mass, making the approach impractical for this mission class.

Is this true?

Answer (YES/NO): NO